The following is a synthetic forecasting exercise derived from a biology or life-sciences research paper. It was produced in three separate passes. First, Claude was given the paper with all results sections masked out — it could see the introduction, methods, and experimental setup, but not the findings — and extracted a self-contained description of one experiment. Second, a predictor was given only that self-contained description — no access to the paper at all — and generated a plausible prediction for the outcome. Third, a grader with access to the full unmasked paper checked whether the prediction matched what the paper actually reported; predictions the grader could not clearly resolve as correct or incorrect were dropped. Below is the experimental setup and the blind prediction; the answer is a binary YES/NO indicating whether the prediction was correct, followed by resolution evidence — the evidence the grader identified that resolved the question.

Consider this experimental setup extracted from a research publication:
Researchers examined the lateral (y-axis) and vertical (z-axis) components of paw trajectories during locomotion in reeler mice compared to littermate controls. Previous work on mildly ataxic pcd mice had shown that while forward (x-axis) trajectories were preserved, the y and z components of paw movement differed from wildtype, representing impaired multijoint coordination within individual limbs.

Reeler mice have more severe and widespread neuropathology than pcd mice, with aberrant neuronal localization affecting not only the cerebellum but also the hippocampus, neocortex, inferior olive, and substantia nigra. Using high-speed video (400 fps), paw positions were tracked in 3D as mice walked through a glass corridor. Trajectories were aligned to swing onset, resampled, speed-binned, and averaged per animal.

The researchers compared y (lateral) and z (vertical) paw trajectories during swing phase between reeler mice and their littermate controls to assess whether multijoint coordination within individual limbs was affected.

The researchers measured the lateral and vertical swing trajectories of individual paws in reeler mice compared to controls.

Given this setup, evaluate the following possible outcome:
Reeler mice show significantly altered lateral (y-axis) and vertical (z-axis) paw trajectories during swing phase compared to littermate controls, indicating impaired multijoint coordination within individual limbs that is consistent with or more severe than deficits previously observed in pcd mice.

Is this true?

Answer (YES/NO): YES